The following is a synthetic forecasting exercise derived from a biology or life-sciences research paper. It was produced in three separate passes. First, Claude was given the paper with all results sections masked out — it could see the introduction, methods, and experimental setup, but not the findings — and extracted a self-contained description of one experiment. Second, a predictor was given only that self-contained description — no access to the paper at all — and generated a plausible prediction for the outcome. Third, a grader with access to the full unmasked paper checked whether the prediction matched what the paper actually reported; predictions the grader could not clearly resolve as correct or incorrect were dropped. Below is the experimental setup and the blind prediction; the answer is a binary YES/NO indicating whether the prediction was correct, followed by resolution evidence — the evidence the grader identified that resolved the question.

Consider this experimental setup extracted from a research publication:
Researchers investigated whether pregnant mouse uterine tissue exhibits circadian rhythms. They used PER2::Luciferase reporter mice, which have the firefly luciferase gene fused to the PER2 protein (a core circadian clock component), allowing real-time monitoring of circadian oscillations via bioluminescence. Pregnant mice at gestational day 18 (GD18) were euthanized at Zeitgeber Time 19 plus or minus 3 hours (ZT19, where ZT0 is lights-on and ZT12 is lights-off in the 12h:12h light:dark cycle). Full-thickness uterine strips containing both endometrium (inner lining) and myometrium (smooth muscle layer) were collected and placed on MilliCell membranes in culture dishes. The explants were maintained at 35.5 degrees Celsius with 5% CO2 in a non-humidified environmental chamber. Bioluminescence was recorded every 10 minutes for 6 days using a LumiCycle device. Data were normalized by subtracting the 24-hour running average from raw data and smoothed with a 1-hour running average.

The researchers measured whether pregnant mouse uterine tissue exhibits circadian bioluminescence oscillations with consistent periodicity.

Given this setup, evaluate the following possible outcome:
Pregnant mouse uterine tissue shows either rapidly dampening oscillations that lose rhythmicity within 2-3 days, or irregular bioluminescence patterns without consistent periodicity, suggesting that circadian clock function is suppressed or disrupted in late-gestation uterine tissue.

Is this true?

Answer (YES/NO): NO